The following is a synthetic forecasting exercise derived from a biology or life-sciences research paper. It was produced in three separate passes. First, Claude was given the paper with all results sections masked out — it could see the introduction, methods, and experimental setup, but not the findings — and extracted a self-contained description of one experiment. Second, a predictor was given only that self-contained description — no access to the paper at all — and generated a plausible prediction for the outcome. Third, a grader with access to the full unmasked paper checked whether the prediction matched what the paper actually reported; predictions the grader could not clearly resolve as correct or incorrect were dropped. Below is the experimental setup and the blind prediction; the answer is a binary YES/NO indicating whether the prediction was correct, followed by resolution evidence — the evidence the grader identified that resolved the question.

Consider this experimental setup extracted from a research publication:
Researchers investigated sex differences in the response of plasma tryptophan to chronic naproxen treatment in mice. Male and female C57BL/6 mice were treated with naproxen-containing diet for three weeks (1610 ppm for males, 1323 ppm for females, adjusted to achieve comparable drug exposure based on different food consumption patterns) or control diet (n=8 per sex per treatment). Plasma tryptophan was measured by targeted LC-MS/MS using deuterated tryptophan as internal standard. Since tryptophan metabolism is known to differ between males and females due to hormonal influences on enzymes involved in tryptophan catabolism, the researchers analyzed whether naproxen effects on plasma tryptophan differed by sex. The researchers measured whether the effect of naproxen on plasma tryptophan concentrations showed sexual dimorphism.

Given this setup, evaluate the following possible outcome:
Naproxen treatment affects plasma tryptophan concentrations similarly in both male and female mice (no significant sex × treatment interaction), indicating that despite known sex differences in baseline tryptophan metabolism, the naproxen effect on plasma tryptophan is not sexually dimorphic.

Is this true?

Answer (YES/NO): YES